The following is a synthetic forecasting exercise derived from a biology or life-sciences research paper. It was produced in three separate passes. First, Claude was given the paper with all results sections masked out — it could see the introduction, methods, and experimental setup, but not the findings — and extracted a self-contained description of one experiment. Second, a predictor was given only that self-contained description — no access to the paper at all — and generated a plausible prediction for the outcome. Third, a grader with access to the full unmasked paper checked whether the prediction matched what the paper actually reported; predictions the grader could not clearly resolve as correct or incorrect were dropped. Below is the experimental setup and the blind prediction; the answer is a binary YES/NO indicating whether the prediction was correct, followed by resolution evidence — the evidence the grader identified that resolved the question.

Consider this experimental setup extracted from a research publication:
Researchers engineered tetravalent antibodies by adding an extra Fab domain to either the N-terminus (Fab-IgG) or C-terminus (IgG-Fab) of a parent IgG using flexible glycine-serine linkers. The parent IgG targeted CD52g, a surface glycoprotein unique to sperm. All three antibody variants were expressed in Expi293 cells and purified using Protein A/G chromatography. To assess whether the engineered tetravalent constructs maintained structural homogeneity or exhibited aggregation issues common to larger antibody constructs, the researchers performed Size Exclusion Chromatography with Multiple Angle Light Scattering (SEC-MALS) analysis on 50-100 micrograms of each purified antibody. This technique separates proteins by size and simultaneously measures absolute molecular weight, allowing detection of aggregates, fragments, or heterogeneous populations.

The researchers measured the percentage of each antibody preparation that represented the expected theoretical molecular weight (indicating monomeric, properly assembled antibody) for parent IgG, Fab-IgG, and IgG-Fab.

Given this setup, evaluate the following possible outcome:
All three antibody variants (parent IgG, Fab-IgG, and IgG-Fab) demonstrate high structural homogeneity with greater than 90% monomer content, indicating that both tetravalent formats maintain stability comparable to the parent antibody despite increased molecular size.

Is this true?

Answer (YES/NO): NO